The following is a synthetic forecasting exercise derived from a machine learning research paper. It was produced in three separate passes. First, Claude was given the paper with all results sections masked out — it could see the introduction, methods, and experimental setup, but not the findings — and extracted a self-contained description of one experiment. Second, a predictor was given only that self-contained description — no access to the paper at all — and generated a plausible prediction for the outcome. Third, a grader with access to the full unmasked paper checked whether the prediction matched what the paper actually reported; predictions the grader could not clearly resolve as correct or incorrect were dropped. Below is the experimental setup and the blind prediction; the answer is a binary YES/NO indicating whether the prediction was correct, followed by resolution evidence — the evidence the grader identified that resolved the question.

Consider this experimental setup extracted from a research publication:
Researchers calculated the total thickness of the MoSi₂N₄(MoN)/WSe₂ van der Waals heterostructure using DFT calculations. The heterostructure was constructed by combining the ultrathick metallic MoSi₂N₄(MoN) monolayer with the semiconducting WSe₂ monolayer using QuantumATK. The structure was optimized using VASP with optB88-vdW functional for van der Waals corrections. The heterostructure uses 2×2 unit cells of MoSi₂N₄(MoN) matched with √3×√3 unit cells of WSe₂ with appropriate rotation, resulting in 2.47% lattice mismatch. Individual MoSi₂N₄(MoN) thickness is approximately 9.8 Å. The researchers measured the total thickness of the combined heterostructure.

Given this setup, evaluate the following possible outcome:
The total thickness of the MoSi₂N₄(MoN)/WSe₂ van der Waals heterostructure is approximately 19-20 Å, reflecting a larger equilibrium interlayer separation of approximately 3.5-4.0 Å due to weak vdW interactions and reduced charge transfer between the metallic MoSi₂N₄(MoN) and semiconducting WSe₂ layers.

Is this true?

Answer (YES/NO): NO